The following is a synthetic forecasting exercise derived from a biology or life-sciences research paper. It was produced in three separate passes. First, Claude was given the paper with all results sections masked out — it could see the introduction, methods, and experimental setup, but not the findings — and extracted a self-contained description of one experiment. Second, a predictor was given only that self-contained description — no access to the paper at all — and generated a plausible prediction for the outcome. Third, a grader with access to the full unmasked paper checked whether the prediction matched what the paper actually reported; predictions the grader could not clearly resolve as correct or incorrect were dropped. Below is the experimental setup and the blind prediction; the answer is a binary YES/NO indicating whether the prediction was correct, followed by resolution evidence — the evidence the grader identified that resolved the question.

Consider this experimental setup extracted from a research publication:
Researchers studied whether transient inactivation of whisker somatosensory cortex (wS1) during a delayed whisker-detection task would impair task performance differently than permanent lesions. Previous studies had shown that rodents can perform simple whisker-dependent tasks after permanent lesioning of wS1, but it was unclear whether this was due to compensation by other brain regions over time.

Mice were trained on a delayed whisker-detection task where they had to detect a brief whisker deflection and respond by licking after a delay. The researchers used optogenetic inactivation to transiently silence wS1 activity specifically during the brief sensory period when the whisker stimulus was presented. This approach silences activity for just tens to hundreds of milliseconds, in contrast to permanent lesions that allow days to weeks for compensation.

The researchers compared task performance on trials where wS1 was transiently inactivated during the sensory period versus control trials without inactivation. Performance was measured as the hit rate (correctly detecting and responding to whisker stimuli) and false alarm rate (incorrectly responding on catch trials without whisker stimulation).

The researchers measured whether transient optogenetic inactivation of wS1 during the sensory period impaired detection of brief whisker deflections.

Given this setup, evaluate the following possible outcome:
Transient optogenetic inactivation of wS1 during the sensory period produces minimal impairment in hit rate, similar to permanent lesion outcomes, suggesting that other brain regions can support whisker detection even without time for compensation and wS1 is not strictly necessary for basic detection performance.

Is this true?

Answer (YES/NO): NO